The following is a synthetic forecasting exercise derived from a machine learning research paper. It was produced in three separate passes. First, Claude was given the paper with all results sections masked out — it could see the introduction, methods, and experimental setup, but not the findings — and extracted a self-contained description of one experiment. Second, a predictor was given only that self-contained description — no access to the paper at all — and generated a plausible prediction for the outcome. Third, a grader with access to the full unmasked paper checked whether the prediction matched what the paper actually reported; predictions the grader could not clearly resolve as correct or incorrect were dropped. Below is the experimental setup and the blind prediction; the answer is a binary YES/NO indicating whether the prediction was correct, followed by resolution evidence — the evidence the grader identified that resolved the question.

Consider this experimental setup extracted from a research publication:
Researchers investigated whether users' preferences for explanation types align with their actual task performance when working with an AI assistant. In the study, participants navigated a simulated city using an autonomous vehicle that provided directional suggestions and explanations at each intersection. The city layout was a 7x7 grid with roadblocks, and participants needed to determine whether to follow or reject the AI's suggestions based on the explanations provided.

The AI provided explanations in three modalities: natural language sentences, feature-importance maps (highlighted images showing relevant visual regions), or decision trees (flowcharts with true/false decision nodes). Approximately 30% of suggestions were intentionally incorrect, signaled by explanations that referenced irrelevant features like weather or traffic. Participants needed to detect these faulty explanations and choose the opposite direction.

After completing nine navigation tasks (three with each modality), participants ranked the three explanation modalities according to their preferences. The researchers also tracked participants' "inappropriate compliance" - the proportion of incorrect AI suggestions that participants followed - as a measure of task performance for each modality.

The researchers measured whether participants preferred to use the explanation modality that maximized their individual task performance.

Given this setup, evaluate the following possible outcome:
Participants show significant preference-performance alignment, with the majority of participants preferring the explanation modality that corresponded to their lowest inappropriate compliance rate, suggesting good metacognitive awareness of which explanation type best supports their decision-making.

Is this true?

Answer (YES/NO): NO